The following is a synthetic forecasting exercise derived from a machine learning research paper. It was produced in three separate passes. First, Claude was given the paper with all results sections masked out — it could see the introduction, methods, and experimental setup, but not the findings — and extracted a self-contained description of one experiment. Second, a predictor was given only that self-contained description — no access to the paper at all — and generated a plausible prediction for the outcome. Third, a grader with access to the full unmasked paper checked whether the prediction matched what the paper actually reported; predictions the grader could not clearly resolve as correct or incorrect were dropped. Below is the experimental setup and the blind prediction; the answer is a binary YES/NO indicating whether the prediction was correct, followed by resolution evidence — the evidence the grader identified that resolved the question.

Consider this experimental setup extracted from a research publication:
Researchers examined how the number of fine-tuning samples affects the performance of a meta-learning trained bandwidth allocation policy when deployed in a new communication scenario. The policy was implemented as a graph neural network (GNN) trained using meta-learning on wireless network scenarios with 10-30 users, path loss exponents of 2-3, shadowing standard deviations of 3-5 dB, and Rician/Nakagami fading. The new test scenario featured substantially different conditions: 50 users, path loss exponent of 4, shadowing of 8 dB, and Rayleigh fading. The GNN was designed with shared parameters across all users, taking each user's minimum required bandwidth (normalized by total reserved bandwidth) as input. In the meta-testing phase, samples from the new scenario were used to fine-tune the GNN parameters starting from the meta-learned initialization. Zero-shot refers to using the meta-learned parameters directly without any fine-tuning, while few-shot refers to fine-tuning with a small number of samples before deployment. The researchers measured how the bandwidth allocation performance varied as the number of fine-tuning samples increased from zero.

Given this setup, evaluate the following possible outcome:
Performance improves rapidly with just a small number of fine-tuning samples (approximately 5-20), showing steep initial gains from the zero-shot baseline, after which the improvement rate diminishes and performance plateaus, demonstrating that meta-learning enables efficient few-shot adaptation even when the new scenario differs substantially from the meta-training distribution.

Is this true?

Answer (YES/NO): NO